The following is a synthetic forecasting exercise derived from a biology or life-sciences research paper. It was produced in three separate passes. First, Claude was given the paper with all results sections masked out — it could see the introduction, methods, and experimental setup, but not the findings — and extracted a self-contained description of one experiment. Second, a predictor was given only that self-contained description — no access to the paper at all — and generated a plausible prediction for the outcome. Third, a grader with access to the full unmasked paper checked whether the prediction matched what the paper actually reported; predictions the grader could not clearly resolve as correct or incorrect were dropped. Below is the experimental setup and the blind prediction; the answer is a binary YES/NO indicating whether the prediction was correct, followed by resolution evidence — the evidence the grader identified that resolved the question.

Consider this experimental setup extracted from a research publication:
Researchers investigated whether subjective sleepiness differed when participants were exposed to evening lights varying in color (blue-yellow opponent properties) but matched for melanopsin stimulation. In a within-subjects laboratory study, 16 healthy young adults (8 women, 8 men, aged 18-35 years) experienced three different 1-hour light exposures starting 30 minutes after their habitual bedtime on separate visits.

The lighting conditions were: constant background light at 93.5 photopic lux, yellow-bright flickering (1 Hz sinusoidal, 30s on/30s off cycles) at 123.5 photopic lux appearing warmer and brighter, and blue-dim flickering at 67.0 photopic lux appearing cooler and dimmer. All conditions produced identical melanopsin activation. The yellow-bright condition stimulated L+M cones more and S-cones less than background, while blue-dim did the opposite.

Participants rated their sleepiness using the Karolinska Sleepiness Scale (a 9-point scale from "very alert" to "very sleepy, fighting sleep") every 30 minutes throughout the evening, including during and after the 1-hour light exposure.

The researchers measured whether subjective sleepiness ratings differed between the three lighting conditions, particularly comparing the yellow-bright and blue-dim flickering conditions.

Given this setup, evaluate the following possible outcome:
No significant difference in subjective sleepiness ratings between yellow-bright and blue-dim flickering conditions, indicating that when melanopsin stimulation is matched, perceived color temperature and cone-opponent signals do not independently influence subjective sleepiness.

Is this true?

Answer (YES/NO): YES